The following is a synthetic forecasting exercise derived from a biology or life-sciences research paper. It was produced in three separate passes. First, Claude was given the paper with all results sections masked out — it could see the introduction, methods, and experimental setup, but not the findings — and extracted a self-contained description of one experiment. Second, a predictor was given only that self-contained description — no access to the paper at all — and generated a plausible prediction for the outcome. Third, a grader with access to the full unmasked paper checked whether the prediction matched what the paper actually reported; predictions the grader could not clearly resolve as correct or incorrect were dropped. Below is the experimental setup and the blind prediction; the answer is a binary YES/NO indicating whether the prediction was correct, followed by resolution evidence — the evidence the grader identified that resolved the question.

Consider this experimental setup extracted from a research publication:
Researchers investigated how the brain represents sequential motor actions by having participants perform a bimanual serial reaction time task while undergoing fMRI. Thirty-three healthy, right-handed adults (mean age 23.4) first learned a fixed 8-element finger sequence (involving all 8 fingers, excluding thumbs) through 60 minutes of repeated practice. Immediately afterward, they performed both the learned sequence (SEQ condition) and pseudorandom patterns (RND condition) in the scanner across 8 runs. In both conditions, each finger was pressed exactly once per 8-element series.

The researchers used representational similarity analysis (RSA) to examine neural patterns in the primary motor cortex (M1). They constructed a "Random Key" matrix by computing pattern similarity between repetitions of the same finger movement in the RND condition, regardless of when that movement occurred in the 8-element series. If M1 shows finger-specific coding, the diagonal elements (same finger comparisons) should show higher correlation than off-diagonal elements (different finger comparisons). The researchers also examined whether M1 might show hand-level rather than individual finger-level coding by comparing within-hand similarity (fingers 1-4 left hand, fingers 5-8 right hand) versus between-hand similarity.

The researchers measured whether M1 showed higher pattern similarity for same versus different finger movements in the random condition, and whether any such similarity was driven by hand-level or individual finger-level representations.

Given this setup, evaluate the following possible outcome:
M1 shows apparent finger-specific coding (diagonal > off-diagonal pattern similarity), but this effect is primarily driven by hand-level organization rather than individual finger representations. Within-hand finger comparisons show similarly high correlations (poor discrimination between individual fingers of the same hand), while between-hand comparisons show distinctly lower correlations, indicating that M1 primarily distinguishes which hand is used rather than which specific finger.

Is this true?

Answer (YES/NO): NO